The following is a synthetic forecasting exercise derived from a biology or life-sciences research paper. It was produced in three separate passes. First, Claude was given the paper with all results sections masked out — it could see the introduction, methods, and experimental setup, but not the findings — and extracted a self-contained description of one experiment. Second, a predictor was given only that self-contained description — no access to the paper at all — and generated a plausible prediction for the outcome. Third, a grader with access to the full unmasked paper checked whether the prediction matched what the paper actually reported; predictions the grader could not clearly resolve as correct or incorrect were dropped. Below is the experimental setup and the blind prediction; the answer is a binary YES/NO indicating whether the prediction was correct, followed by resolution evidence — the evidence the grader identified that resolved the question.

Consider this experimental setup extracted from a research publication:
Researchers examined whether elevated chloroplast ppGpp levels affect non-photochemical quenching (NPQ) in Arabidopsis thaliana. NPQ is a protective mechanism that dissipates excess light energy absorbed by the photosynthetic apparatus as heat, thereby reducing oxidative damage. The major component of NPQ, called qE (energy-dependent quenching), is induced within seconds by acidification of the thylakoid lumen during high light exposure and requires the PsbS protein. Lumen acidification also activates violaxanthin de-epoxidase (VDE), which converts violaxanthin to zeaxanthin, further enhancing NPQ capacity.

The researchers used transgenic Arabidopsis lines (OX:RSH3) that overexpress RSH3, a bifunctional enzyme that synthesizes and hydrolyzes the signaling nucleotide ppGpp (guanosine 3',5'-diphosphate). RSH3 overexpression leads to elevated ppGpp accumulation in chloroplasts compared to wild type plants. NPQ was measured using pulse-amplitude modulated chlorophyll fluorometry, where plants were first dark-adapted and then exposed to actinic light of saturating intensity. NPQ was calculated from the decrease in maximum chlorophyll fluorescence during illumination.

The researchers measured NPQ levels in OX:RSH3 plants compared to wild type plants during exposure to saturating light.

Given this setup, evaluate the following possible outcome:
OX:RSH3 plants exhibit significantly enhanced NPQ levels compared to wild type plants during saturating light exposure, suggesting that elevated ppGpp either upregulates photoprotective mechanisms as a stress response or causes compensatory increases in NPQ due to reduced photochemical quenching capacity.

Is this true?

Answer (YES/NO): YES